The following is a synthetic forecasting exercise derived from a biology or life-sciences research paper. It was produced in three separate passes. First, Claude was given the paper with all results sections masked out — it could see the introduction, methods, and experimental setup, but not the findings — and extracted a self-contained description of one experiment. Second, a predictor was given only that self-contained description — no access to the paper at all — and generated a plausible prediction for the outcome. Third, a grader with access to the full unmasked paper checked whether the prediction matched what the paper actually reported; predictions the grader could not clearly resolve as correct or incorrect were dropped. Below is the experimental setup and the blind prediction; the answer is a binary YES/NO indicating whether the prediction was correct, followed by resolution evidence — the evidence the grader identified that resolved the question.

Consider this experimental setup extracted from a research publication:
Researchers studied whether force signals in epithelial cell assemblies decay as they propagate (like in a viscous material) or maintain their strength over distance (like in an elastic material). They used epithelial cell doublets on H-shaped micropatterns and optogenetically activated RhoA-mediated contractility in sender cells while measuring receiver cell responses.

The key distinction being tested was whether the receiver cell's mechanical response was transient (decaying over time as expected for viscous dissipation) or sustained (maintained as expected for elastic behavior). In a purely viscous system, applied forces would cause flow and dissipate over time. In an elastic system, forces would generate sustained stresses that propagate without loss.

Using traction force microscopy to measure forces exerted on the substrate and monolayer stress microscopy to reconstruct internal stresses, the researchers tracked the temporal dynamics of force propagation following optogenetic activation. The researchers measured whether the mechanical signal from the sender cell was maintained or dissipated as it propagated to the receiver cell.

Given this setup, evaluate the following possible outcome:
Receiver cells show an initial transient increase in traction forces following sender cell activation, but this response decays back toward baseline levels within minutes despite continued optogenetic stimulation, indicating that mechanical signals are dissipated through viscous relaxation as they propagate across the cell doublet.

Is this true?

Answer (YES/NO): NO